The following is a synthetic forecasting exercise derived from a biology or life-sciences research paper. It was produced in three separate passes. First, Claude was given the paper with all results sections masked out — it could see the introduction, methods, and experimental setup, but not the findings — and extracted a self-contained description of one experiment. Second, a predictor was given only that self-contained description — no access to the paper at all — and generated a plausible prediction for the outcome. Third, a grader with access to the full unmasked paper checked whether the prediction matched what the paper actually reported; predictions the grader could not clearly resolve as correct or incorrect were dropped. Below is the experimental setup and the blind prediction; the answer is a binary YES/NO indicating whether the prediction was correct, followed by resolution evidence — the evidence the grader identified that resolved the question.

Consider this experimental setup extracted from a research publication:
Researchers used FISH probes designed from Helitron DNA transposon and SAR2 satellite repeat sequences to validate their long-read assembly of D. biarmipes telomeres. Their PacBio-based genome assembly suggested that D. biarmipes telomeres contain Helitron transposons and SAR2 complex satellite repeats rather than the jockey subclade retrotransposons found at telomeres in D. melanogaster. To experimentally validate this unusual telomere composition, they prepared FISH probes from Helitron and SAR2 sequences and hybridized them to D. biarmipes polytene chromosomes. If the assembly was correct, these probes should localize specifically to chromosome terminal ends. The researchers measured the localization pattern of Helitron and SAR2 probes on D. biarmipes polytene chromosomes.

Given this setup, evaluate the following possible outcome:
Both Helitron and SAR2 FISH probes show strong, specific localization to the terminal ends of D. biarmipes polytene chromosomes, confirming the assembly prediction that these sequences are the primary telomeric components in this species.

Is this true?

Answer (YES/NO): NO